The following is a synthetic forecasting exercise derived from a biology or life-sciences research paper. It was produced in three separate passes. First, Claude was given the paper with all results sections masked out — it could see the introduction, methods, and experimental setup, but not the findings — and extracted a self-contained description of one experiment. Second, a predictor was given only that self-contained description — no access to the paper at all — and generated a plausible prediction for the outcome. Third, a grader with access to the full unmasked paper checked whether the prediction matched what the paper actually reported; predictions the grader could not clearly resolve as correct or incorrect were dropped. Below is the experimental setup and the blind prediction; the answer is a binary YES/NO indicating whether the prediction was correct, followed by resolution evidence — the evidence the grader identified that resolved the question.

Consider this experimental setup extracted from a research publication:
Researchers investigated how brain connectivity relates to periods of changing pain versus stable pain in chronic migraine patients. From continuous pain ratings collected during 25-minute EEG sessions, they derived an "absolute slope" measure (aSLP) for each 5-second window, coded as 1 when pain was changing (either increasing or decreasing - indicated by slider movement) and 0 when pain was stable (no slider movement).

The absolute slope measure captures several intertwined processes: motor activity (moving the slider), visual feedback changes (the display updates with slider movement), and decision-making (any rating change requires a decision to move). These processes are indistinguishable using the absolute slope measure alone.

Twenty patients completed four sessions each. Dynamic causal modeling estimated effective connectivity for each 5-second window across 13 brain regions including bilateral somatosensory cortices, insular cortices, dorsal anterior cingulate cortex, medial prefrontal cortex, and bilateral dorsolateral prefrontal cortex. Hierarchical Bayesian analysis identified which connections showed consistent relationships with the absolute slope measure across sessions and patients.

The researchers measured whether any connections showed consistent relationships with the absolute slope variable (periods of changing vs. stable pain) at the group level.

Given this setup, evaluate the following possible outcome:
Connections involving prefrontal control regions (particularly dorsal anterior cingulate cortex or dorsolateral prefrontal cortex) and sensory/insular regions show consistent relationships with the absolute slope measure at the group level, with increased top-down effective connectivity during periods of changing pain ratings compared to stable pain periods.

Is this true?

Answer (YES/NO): NO